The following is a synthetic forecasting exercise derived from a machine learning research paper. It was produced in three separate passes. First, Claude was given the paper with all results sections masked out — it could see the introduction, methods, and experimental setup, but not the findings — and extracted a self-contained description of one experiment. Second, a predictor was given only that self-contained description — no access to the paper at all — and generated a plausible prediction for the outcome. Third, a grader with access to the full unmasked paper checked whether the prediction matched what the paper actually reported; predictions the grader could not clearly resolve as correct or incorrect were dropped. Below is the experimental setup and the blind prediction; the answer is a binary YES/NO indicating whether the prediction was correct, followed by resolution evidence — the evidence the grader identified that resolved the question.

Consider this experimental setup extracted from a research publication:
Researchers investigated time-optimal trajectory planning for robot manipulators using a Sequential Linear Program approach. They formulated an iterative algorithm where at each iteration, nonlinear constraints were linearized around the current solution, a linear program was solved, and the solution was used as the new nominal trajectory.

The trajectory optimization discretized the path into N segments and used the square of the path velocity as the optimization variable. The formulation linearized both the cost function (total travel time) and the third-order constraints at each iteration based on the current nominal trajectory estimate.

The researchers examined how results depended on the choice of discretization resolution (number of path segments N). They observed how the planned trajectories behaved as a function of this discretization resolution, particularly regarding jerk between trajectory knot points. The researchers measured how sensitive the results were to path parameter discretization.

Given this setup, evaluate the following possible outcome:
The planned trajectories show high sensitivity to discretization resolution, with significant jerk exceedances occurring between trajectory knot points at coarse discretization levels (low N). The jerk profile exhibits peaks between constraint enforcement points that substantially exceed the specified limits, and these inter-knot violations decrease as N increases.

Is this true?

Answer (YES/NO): YES